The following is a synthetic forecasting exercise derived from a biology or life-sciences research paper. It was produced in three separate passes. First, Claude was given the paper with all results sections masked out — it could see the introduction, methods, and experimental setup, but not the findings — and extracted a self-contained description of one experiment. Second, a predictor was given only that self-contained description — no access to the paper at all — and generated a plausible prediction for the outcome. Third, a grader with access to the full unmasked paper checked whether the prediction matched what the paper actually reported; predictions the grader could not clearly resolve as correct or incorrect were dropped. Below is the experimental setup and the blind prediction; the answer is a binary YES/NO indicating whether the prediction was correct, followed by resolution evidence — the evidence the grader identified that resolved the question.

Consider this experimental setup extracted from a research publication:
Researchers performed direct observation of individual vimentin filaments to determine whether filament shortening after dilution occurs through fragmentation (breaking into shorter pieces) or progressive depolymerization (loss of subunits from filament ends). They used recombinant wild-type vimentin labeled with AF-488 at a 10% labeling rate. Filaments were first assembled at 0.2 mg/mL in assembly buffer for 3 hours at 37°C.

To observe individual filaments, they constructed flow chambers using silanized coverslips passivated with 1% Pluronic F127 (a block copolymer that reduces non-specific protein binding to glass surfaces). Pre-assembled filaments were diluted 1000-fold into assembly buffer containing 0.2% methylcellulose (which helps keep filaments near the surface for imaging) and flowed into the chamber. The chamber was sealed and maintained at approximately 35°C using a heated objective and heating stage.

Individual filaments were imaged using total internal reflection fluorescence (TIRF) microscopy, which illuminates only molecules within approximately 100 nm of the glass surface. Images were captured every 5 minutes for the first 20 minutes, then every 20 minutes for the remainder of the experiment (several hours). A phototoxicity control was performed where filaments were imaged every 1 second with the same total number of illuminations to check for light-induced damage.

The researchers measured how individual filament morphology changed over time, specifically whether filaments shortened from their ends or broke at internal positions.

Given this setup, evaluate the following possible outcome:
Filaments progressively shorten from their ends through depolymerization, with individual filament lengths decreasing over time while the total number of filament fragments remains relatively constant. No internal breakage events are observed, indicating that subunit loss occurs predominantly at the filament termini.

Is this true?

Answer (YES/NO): NO